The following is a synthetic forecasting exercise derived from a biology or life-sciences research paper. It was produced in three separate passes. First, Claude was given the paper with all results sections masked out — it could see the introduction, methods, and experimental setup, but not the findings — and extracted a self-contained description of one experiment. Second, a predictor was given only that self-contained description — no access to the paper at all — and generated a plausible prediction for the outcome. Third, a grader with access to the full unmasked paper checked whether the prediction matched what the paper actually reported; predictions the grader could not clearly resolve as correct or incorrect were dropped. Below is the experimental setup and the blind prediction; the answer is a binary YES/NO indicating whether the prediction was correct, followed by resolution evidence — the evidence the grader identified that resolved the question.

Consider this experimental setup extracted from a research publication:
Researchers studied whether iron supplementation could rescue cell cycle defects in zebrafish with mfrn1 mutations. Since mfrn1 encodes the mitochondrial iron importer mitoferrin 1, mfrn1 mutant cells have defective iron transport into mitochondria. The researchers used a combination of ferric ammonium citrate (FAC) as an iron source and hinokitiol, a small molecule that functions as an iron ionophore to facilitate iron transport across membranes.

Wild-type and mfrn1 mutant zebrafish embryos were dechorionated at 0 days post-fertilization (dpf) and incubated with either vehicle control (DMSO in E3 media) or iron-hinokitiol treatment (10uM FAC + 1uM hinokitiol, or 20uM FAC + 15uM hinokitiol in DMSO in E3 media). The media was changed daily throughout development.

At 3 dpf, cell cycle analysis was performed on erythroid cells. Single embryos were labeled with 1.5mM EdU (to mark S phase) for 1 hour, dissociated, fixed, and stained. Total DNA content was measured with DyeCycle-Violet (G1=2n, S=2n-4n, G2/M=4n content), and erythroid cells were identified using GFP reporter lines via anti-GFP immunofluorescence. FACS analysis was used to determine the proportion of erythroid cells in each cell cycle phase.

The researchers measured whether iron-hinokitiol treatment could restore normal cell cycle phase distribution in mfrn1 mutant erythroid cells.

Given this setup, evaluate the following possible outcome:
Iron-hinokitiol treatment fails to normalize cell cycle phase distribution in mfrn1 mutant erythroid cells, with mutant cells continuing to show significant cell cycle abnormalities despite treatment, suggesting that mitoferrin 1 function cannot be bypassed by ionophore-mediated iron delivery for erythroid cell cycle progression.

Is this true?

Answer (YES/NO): NO